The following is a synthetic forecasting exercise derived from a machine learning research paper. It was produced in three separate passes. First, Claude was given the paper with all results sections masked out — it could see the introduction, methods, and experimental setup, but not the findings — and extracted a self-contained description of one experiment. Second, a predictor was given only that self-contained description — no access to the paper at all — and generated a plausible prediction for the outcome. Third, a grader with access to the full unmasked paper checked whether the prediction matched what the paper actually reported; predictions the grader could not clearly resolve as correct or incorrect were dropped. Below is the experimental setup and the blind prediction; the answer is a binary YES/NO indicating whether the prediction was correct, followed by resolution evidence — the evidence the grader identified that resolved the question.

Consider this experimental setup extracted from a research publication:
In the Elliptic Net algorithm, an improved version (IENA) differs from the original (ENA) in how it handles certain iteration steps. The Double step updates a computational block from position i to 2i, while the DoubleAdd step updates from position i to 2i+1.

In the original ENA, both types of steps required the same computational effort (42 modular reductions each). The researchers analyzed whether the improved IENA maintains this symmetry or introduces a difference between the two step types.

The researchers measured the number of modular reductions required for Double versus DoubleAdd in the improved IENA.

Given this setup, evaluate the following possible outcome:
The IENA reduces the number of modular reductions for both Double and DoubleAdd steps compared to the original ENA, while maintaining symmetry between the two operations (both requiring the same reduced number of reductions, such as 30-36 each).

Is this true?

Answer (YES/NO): NO